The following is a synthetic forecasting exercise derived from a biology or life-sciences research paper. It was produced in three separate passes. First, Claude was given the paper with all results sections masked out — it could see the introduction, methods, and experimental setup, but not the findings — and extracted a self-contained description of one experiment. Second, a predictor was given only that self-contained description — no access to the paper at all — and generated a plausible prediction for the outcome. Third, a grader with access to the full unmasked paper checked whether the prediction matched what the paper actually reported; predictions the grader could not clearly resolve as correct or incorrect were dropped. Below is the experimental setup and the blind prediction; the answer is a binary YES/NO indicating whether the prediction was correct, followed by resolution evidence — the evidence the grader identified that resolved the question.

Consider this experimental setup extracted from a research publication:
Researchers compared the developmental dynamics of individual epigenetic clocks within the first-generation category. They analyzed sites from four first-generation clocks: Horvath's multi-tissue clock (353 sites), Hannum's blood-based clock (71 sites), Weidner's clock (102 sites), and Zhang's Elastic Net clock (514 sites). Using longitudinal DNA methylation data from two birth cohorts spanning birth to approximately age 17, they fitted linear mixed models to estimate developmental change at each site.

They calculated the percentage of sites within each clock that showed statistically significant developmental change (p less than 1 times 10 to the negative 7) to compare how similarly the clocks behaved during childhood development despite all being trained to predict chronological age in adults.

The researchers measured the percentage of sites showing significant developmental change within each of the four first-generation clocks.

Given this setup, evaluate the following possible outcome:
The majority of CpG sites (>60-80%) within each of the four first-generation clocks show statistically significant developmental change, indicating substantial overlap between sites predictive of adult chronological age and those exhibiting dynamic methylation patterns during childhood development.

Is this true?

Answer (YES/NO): YES